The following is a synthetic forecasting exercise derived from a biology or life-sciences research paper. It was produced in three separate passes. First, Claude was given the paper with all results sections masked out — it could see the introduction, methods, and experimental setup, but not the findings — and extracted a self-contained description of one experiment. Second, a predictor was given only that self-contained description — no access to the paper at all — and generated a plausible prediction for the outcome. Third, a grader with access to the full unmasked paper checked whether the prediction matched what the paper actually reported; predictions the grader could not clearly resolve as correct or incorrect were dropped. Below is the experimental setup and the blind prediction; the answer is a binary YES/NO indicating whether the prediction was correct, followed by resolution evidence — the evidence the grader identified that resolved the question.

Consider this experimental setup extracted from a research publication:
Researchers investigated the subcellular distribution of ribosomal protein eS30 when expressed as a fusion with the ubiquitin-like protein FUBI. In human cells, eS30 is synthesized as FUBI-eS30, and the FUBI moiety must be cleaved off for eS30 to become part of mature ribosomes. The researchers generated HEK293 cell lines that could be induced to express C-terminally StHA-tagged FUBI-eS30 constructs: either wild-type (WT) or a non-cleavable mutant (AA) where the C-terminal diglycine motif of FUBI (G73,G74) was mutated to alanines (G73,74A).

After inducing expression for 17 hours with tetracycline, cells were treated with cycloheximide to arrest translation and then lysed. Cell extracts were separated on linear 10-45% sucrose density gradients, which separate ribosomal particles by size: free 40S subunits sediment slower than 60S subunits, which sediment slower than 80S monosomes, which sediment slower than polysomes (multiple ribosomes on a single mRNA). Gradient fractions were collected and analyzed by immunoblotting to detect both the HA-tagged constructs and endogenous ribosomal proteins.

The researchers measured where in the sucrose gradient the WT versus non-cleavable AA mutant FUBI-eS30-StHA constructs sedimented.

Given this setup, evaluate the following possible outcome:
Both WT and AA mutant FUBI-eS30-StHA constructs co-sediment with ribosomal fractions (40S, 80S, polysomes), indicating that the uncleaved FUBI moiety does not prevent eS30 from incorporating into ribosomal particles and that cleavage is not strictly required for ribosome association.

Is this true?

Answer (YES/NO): NO